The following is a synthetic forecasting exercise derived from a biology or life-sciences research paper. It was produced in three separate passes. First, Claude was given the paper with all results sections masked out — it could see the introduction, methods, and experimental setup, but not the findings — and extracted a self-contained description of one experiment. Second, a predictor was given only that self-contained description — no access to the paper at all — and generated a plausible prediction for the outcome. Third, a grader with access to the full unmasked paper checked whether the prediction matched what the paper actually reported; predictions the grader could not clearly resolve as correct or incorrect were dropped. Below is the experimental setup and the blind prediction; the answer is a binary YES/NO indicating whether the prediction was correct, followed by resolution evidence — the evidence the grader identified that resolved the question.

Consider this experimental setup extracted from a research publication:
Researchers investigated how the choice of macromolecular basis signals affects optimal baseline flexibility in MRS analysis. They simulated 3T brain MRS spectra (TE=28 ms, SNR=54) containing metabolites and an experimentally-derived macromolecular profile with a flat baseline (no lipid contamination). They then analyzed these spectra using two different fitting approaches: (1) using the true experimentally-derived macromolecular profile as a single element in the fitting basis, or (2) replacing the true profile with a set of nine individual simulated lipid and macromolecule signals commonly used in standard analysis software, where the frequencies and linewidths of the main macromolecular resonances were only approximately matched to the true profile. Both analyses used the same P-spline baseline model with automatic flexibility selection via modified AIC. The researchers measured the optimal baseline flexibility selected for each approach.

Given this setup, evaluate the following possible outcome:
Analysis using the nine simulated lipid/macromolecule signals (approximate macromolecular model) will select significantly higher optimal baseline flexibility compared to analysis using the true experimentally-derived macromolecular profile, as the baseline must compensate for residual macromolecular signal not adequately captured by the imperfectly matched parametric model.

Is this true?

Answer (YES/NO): YES